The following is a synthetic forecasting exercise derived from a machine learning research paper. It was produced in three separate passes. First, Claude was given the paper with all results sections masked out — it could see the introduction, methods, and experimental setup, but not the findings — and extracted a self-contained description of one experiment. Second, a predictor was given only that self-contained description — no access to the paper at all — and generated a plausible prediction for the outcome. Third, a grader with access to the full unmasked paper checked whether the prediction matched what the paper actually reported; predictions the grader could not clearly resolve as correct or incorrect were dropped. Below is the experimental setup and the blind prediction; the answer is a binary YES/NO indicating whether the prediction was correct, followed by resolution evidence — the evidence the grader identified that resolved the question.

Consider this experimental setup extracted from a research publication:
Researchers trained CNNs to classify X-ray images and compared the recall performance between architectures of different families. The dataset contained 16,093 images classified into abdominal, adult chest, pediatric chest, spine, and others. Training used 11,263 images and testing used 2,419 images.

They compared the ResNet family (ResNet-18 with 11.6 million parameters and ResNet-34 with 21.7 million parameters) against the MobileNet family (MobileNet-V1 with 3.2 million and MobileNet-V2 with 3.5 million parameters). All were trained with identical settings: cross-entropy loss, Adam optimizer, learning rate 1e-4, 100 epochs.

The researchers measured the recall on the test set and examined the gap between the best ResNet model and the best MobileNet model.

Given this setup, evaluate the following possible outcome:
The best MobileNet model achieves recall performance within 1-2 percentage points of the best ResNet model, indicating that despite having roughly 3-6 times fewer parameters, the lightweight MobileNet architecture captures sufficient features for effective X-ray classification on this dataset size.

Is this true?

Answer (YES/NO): NO